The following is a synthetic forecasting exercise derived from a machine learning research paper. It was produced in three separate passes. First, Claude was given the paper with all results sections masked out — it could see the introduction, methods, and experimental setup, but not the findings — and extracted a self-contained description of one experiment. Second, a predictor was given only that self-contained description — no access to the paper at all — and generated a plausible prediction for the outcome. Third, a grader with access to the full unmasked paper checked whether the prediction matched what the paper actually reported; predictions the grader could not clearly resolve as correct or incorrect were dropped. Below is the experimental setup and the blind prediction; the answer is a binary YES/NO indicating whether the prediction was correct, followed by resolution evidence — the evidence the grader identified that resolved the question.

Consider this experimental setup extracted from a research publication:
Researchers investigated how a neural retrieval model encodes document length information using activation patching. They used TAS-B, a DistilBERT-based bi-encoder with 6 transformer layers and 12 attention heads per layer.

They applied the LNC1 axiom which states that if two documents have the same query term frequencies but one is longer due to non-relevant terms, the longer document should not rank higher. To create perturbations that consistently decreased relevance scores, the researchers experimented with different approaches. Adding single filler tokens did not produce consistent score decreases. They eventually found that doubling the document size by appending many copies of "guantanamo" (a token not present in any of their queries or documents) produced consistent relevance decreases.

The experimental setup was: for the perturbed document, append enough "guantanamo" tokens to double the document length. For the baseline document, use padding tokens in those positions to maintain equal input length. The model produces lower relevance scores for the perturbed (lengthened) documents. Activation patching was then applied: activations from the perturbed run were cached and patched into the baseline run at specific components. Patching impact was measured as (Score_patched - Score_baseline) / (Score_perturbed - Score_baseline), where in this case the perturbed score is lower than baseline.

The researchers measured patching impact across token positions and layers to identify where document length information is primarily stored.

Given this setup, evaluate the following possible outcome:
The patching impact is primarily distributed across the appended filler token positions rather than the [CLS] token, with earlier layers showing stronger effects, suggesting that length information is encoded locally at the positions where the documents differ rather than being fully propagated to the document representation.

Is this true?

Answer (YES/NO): NO